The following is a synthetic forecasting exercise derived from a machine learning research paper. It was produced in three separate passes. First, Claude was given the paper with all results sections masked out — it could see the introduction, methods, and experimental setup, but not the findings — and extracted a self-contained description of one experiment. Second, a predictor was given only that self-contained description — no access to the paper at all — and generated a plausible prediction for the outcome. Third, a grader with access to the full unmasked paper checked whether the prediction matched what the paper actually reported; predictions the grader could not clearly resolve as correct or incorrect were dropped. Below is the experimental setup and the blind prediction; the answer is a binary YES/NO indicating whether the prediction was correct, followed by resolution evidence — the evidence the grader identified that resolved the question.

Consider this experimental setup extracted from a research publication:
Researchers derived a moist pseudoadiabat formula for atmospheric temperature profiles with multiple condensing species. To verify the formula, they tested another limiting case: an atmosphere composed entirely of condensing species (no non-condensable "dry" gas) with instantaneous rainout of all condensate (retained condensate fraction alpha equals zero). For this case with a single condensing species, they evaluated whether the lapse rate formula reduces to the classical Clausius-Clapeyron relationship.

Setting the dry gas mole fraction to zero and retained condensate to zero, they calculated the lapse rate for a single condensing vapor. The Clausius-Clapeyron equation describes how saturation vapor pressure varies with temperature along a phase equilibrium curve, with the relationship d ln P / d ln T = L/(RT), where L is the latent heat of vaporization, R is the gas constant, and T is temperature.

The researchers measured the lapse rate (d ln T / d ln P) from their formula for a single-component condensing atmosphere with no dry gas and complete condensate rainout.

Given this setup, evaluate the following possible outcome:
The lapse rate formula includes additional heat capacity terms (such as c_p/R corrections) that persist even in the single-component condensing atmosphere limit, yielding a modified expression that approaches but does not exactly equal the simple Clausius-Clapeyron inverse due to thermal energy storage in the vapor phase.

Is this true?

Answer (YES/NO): NO